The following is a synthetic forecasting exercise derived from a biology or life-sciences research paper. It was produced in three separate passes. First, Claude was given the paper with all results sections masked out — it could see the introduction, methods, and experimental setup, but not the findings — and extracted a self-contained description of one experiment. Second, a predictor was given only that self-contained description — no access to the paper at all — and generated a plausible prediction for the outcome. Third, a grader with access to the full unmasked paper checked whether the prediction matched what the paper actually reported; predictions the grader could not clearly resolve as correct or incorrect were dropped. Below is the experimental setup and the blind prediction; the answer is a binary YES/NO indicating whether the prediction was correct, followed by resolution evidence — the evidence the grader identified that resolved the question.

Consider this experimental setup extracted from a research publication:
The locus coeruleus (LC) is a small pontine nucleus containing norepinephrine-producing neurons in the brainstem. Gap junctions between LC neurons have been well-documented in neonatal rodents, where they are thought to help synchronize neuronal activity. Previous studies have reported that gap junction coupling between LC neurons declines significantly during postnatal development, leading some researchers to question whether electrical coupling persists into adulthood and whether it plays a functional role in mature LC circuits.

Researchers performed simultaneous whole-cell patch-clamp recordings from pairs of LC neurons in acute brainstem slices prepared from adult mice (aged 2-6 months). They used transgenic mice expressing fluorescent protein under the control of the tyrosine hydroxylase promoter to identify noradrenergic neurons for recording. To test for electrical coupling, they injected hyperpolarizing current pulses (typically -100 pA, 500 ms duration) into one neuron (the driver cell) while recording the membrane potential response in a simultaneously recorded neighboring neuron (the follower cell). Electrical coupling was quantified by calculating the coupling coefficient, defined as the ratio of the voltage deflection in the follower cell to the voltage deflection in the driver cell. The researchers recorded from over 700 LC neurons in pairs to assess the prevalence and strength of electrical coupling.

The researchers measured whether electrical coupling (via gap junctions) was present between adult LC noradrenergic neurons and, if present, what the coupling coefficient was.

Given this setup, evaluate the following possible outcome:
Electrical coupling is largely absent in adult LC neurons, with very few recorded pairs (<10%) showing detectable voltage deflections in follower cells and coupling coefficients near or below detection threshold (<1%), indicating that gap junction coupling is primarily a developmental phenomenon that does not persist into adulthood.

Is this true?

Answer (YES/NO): NO